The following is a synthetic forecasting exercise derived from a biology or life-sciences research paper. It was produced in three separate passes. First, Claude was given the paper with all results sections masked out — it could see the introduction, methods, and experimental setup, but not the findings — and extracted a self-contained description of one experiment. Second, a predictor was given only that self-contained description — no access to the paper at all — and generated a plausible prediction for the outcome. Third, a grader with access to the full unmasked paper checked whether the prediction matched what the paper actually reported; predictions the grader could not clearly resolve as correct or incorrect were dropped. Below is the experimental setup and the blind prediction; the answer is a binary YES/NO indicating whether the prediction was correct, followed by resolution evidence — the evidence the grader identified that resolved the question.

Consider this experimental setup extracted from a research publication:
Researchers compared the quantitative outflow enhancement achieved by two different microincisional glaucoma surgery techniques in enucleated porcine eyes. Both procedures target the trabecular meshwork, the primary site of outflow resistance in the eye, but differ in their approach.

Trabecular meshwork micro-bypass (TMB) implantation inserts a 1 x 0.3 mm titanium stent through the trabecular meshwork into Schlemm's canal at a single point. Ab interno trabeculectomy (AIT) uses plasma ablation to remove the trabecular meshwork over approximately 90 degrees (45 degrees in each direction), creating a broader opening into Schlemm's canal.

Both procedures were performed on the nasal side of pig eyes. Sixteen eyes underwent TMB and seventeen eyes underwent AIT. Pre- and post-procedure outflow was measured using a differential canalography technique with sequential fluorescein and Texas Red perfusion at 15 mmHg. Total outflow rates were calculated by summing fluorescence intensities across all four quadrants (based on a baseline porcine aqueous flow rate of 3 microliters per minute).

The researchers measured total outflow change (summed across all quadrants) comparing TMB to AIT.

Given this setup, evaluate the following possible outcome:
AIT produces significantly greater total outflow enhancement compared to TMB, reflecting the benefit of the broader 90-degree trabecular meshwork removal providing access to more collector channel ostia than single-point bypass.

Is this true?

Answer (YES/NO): YES